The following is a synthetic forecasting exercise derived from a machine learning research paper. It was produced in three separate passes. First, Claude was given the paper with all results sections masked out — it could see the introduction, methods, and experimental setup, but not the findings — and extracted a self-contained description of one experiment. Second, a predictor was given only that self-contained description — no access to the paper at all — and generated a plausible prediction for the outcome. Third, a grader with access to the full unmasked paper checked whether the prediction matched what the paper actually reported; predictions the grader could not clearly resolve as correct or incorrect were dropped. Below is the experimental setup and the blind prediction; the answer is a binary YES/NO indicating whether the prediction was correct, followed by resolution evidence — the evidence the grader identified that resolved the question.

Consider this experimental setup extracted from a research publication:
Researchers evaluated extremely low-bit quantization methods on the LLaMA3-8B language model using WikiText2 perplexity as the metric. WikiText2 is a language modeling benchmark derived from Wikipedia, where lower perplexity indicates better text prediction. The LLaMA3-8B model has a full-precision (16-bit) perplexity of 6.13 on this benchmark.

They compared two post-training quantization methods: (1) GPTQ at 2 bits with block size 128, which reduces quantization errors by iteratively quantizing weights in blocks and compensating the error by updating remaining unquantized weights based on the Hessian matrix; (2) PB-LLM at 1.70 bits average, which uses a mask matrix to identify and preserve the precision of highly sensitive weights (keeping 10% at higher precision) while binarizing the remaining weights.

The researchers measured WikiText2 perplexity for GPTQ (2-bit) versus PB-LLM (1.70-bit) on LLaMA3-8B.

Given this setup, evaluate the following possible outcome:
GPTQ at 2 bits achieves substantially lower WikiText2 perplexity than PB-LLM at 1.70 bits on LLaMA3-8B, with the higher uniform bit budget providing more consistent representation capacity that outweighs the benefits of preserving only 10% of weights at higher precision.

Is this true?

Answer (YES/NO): NO